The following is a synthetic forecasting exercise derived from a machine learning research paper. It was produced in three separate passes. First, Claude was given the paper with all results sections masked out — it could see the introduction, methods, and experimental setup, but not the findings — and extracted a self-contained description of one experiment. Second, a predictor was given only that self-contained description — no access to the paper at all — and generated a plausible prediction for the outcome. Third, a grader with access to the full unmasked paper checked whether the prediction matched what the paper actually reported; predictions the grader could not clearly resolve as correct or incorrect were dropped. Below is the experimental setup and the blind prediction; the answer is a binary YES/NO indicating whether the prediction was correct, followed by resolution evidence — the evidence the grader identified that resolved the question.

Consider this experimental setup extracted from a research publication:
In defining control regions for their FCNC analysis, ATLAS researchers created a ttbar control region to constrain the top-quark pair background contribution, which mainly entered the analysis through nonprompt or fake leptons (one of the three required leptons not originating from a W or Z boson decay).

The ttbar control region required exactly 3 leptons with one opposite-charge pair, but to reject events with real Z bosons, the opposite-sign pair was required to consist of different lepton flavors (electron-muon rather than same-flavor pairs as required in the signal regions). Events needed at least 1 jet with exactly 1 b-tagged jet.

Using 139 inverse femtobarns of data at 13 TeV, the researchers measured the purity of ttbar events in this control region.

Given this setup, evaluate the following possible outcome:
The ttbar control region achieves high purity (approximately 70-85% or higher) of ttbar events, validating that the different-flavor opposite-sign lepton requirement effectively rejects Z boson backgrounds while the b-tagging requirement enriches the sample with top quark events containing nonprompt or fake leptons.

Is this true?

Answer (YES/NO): NO